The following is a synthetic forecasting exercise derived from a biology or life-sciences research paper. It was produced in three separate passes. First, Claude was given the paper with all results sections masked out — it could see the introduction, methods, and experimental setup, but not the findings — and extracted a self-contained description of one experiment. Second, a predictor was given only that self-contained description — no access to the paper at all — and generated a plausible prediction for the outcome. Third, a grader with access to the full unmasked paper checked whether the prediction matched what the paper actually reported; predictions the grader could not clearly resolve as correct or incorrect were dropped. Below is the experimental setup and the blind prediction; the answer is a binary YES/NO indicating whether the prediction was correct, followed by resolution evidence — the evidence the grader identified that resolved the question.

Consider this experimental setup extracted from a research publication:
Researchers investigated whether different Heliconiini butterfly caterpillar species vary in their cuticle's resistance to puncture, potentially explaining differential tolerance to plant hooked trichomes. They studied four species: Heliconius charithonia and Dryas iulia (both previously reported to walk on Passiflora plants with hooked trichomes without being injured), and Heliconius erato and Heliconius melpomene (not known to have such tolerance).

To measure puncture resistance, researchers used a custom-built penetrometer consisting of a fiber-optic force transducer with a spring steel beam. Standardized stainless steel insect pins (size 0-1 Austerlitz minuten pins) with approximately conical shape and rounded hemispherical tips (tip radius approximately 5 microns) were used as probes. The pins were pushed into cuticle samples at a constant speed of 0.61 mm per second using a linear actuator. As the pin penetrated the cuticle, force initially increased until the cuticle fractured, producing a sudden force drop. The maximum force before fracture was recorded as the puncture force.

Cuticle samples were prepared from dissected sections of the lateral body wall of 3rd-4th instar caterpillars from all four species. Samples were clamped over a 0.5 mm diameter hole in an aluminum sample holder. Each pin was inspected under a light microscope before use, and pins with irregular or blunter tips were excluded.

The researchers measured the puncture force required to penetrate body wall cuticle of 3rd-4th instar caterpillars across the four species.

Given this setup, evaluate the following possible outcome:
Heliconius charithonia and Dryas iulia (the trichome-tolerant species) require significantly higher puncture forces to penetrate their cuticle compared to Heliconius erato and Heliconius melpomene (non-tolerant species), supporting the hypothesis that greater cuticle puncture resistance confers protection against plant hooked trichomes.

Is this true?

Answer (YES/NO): NO